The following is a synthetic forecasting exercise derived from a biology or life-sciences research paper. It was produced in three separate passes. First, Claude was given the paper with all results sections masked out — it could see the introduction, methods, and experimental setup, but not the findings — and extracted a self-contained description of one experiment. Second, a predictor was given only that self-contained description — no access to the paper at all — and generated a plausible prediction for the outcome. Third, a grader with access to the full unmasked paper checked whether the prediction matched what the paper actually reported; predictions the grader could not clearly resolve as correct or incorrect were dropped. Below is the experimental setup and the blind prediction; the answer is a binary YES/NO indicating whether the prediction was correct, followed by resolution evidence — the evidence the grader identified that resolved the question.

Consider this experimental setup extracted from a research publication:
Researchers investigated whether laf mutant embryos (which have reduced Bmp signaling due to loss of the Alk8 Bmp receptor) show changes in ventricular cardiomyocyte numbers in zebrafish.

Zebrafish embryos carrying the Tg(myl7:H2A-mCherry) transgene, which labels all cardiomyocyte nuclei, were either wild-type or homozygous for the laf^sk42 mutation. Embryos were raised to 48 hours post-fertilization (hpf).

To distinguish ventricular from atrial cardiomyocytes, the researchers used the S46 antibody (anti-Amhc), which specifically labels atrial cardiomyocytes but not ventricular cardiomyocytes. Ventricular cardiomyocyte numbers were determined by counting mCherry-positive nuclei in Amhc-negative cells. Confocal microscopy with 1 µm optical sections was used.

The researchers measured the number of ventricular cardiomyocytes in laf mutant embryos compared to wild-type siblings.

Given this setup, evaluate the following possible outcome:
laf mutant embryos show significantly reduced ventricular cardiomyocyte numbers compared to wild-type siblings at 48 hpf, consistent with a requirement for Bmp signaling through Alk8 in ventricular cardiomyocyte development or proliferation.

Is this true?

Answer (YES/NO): NO